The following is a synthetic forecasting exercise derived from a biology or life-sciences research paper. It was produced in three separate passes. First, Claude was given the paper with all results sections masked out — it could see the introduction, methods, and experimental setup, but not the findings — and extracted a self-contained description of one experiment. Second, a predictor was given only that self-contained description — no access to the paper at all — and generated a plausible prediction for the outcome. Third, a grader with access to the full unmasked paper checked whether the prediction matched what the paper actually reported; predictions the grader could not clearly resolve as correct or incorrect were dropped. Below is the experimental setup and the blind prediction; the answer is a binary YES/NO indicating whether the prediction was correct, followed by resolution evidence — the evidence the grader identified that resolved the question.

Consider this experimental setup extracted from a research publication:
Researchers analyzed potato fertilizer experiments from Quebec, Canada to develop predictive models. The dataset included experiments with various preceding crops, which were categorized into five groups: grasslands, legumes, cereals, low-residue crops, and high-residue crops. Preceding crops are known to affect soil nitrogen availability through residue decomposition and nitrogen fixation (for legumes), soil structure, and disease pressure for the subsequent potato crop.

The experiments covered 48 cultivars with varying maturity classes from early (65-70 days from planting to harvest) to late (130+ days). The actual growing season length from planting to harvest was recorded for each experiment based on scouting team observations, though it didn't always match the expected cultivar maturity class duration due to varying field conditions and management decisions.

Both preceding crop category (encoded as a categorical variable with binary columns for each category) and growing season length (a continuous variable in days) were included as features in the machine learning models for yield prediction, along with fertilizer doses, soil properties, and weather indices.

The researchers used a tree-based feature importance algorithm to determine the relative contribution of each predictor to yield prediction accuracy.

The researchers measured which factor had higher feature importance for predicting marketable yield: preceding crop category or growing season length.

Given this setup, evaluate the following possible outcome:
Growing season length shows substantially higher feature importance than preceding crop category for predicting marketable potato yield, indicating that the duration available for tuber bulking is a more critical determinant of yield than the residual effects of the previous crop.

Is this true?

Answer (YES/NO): YES